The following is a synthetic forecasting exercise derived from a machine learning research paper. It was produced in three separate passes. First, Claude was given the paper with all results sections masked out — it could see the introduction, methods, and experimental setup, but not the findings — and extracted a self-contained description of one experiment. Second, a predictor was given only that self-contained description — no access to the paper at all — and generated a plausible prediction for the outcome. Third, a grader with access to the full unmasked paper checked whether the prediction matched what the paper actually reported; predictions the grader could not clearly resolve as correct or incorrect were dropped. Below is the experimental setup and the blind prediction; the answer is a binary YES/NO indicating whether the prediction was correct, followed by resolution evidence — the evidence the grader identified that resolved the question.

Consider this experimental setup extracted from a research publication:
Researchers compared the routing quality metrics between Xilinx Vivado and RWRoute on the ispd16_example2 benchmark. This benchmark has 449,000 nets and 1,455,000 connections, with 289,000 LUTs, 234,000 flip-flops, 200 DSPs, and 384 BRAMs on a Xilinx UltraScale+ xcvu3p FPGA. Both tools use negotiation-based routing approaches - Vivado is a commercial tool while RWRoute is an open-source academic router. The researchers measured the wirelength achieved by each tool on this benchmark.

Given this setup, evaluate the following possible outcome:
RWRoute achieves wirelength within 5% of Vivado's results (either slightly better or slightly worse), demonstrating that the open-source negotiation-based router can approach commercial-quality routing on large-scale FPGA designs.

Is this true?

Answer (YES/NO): NO